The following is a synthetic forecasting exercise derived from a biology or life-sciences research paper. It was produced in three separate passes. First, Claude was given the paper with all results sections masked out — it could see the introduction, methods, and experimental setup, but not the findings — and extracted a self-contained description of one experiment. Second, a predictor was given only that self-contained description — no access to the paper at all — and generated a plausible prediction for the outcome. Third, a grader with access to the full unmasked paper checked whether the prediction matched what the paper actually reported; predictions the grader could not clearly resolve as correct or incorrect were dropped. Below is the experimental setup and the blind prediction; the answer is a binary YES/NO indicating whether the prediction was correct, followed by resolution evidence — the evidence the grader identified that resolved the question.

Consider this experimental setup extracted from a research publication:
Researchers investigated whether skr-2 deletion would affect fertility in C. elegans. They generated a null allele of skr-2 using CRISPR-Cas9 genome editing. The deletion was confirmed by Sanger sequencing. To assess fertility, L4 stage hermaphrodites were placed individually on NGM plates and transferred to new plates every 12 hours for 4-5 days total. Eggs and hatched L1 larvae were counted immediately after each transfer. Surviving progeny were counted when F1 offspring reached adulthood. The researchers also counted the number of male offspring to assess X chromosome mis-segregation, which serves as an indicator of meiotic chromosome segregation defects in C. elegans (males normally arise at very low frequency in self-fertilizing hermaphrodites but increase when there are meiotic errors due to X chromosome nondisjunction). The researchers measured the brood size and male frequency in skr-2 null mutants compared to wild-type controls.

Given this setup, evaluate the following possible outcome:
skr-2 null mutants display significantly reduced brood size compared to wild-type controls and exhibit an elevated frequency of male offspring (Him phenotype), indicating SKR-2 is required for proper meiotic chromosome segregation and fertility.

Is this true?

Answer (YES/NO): NO